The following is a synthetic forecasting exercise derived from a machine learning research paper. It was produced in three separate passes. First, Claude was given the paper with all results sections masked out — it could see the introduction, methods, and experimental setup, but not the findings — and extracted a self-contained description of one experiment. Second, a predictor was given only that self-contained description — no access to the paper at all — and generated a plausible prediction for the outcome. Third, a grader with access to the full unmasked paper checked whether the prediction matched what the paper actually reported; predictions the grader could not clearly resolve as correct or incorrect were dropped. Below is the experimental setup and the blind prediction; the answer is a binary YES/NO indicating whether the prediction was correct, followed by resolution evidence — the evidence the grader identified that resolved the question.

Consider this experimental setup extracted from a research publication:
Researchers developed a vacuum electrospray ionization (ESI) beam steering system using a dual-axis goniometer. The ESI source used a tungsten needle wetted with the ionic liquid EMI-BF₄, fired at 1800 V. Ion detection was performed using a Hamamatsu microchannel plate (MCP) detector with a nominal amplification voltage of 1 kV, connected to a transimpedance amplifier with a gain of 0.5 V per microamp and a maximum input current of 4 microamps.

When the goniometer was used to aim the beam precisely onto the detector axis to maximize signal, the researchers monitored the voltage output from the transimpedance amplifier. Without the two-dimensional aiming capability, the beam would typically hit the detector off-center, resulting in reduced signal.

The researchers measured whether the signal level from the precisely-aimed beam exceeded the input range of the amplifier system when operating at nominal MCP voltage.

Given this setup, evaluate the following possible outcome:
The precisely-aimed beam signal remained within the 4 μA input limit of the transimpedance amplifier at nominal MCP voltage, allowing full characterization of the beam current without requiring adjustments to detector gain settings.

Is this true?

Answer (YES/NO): NO